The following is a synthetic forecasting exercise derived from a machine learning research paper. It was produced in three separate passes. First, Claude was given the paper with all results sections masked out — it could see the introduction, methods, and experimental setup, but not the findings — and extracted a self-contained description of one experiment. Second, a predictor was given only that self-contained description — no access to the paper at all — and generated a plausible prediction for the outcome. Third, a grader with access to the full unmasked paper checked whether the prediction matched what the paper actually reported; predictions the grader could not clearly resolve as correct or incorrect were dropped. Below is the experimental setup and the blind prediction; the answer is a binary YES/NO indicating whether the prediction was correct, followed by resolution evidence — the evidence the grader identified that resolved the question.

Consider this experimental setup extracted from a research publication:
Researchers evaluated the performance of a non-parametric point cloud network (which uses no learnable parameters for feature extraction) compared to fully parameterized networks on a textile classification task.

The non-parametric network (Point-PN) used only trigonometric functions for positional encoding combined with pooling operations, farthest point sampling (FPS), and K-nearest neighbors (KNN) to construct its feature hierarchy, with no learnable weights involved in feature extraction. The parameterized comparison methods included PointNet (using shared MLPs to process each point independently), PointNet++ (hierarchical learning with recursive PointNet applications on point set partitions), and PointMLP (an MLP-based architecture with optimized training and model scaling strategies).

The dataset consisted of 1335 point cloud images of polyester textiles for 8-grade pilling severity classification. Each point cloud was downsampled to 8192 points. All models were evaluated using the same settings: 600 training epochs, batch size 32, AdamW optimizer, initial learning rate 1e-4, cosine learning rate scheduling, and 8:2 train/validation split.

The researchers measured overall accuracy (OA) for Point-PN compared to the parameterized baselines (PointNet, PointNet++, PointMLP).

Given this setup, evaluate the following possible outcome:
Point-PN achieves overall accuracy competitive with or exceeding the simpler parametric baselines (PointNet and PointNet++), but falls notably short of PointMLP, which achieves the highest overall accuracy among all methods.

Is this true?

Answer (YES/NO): NO